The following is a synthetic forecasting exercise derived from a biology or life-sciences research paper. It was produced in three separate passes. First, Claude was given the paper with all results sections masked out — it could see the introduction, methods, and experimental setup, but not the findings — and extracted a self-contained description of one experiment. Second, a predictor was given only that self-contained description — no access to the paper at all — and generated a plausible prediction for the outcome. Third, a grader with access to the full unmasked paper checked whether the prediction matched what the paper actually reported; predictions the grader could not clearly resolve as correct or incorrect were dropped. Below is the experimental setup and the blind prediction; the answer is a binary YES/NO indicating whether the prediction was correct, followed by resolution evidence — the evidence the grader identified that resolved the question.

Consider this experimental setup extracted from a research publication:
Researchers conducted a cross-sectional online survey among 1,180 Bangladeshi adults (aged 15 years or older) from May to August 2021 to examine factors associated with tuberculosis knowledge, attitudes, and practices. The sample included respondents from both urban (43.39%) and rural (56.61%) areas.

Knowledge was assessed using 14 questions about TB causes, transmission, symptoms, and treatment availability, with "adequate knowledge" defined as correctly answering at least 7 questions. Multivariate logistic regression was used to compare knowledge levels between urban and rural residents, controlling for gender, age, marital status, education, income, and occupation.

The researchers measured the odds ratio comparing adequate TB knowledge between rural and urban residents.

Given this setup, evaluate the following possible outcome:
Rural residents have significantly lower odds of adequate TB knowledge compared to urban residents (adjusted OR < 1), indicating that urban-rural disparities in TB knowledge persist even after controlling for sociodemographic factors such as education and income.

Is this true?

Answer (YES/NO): YES